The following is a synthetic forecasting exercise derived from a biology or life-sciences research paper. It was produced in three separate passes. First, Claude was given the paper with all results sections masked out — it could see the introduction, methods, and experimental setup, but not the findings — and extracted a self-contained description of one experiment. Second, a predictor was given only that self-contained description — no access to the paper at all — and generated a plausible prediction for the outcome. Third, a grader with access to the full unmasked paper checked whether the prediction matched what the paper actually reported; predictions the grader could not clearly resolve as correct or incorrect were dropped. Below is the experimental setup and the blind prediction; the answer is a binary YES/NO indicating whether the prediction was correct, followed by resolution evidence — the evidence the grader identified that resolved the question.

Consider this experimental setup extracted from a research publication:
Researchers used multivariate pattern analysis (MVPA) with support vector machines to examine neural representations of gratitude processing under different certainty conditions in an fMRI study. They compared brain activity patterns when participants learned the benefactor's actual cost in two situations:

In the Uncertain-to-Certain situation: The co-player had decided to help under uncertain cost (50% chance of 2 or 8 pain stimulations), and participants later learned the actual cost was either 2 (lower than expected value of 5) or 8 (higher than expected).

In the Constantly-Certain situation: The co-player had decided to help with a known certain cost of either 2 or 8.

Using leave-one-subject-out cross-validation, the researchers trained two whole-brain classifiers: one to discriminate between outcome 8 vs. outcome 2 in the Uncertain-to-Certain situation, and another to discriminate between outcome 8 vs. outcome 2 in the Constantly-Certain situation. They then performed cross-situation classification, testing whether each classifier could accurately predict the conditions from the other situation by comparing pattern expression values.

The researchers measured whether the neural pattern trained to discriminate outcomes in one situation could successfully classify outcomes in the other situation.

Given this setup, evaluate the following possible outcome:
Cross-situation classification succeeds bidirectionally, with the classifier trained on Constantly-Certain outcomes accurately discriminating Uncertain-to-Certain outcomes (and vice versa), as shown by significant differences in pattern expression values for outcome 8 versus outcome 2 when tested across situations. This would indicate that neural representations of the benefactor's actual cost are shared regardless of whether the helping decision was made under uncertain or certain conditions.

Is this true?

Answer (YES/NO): NO